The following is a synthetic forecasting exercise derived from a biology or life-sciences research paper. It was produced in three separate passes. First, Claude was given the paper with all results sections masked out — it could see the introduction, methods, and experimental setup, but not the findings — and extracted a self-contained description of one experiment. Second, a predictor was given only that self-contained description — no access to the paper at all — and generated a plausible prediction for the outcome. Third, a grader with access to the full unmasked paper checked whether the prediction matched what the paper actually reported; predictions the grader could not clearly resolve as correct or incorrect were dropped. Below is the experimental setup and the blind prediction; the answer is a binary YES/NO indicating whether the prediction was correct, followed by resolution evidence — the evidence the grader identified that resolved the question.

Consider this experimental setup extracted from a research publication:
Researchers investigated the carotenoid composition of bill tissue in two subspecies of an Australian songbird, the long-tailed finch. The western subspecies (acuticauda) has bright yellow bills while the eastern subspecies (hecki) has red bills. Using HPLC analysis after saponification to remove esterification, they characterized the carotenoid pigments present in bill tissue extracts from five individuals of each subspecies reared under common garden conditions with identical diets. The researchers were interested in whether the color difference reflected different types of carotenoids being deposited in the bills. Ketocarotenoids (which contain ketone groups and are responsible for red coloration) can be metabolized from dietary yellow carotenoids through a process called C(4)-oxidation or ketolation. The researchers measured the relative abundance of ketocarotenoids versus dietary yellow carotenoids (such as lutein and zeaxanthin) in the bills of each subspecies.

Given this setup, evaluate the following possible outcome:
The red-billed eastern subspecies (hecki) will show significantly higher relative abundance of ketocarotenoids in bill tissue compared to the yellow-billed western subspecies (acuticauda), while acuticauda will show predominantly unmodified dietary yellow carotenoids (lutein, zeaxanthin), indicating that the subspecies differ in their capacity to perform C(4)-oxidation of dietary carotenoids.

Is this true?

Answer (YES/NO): YES